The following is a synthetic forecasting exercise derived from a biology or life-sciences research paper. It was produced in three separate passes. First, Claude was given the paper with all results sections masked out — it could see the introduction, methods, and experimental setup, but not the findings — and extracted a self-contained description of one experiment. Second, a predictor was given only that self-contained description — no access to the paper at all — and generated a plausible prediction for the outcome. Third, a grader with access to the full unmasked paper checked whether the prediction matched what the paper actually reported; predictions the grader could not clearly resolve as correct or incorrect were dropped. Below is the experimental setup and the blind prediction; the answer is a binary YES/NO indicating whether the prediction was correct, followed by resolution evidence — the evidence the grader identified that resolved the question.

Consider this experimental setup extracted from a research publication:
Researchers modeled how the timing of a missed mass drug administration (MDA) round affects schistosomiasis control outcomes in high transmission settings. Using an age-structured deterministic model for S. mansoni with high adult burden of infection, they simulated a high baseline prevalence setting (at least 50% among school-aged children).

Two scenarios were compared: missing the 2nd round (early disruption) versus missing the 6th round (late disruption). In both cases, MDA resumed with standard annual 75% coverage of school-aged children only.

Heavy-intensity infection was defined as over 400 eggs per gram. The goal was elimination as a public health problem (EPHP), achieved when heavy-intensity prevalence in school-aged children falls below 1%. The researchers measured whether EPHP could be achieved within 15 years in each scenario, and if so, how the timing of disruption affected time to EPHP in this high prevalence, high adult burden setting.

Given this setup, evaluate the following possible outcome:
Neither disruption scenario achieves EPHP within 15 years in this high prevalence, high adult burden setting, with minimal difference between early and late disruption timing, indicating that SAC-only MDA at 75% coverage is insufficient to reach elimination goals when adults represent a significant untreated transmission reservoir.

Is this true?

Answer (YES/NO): NO